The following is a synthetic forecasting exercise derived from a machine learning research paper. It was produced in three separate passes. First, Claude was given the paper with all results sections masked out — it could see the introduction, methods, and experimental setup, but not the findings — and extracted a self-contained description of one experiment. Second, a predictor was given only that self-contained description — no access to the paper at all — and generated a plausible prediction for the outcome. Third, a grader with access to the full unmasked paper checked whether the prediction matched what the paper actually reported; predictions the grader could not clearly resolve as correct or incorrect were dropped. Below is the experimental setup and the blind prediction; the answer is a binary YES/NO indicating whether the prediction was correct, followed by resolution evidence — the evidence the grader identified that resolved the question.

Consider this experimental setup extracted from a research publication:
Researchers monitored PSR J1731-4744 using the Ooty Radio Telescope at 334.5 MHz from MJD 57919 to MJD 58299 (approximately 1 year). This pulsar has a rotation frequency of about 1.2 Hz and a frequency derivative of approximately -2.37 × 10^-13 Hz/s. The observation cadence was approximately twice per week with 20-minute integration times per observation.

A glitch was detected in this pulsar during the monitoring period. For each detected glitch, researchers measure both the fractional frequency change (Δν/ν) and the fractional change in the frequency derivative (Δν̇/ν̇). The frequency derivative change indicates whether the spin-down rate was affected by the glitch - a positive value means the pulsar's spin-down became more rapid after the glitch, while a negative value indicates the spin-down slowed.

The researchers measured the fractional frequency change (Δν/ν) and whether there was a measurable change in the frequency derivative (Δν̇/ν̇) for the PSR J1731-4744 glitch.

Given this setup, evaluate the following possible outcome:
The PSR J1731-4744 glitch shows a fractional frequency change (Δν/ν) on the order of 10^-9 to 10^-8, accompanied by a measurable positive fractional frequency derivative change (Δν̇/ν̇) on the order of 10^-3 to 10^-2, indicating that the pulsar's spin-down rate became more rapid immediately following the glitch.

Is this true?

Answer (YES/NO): NO